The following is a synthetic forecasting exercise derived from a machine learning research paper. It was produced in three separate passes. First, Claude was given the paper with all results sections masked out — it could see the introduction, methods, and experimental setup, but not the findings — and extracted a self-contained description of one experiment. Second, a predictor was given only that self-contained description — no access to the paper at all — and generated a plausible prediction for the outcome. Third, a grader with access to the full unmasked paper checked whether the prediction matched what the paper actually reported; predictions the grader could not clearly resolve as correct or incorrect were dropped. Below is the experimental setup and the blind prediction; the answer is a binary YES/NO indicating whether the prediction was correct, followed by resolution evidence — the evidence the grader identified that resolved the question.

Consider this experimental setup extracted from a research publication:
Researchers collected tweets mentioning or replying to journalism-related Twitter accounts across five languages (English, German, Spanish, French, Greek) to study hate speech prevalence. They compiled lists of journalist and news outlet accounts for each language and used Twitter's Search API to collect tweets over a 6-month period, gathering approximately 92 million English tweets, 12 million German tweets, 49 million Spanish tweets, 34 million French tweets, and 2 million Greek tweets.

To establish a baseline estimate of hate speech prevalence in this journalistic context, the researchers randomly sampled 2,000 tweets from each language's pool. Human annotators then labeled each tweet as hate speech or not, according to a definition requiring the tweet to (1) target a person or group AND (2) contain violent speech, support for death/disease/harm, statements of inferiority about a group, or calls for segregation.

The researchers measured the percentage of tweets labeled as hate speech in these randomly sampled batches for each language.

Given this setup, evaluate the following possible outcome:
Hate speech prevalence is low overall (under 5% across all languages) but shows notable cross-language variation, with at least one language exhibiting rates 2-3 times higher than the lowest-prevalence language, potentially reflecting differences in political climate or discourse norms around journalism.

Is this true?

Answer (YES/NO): YES